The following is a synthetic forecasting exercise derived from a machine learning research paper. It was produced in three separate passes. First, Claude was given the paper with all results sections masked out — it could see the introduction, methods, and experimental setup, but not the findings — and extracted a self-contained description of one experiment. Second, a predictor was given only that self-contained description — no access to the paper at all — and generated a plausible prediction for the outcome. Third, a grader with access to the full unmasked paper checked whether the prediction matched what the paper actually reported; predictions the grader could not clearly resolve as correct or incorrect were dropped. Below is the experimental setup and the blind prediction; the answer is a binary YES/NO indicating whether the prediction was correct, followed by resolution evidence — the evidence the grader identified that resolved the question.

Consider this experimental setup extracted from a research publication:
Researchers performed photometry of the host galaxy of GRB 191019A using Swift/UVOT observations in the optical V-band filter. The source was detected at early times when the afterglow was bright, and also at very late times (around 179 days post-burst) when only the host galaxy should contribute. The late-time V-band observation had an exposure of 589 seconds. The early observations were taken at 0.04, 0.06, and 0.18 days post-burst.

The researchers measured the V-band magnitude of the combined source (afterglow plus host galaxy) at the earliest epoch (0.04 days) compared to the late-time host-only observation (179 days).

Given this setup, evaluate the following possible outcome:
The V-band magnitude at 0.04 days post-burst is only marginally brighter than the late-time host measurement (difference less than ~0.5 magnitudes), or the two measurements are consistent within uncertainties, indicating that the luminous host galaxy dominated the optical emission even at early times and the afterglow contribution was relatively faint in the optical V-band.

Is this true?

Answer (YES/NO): NO